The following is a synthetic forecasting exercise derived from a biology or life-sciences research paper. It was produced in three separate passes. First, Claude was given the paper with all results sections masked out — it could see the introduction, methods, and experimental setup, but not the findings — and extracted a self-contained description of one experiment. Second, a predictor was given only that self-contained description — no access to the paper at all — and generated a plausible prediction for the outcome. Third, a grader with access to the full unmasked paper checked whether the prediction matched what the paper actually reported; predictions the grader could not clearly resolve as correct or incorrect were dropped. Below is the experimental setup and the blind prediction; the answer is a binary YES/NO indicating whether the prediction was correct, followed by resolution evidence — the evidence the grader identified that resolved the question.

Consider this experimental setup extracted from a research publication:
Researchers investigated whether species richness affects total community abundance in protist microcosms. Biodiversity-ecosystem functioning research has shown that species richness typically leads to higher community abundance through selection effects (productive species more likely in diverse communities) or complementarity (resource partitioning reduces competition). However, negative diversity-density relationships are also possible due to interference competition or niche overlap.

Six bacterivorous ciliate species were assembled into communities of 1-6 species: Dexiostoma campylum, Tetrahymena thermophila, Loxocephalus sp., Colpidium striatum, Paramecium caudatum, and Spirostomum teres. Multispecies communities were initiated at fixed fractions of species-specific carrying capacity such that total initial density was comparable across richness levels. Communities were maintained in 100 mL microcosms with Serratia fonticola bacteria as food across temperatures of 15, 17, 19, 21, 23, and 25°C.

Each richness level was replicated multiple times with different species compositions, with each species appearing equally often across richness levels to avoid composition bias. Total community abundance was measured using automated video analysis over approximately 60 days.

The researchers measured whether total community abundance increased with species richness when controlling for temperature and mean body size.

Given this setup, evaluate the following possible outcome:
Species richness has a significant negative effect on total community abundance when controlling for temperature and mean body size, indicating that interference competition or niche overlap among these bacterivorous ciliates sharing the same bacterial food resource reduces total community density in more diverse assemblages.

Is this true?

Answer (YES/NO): NO